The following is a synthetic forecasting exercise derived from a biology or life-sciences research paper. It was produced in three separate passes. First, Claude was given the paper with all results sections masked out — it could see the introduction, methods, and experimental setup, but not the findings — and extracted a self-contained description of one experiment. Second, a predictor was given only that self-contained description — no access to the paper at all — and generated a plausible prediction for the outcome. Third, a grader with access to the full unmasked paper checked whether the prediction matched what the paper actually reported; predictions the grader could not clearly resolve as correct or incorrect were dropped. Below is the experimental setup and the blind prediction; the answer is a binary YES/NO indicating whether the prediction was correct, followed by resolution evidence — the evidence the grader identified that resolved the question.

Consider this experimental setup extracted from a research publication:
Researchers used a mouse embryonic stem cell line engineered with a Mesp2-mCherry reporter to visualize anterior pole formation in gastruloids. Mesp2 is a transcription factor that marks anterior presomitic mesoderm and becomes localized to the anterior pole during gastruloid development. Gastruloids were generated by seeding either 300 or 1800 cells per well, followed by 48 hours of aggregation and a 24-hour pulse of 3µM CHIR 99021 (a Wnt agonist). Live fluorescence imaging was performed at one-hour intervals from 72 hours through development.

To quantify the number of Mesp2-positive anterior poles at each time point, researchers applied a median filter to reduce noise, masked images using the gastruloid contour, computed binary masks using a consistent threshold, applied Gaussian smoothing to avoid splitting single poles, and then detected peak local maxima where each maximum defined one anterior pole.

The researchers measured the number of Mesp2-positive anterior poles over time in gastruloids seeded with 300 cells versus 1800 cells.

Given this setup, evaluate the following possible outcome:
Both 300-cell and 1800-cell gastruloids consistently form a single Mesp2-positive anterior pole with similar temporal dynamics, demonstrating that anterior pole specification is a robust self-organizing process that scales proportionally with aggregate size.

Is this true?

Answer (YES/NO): NO